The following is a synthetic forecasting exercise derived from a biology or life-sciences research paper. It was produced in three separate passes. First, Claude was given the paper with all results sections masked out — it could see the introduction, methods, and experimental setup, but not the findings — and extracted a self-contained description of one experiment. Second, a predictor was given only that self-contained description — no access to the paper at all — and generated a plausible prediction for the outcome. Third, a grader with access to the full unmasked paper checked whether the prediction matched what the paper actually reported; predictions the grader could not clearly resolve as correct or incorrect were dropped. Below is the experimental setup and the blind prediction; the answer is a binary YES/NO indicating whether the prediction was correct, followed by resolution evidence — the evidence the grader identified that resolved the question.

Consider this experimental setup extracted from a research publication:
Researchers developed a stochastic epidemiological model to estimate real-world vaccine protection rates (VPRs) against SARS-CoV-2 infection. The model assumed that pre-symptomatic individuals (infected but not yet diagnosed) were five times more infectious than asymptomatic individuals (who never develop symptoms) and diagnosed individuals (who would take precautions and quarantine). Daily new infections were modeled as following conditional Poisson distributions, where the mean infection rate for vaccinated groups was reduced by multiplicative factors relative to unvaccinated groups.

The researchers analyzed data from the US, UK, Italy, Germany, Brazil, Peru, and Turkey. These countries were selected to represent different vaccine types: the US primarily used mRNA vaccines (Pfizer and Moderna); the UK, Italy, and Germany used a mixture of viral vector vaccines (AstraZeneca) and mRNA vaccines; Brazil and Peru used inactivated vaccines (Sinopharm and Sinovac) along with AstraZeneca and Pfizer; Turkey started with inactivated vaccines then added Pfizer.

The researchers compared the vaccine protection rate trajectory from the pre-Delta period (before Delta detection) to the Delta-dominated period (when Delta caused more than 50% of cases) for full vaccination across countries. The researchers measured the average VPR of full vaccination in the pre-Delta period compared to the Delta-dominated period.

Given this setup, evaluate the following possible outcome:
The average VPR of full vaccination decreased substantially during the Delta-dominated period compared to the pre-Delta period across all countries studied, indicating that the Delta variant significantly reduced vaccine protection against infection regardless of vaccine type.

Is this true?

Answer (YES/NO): YES